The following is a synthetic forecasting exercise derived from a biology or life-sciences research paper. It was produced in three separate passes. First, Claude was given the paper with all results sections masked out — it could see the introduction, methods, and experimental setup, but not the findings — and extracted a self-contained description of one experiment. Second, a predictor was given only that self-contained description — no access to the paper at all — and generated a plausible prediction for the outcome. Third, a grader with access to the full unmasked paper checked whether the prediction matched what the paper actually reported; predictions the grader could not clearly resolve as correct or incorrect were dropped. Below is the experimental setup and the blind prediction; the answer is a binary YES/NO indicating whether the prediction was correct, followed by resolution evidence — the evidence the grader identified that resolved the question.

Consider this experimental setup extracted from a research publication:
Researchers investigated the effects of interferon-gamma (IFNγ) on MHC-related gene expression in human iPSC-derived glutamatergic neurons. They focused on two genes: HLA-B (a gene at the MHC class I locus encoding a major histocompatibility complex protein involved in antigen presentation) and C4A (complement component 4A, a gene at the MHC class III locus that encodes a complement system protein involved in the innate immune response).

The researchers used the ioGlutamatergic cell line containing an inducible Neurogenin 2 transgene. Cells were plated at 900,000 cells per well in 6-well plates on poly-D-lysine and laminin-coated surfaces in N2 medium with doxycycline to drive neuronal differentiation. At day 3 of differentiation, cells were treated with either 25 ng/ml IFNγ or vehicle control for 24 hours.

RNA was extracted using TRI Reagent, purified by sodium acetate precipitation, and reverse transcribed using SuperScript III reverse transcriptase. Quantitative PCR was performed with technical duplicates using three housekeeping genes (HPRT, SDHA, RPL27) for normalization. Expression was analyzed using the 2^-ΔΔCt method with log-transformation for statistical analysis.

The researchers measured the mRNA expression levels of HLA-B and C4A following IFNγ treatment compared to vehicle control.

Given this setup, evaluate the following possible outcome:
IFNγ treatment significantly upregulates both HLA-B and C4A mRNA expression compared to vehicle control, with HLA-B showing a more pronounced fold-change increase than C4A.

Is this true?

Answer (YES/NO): YES